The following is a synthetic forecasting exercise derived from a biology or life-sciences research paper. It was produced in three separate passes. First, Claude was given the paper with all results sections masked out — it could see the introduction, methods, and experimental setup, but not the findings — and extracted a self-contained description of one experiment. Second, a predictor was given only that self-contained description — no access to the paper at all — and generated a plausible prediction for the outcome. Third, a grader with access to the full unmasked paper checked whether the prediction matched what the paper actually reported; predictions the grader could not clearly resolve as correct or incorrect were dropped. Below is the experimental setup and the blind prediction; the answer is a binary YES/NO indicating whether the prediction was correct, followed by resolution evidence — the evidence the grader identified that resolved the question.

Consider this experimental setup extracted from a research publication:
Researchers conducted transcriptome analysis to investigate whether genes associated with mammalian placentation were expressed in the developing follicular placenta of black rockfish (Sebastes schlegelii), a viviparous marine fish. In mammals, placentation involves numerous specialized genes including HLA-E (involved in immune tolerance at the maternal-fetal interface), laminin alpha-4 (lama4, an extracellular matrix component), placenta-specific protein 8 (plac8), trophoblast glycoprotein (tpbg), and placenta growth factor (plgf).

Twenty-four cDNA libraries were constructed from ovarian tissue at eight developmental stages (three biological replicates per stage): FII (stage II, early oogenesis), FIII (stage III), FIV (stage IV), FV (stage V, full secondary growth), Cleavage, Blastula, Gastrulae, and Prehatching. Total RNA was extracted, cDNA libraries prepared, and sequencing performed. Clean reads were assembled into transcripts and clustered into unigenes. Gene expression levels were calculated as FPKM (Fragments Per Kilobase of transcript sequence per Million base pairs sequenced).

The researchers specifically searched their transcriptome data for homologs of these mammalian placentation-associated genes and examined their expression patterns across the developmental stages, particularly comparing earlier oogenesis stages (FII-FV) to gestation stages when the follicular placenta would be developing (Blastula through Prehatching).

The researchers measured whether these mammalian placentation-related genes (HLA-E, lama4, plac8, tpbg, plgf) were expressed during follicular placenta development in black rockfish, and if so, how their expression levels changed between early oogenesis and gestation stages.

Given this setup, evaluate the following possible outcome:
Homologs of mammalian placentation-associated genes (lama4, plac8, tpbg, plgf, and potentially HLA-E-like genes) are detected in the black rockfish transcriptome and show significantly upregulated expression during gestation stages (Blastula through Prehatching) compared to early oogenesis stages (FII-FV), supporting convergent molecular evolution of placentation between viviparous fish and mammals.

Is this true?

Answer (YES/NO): YES